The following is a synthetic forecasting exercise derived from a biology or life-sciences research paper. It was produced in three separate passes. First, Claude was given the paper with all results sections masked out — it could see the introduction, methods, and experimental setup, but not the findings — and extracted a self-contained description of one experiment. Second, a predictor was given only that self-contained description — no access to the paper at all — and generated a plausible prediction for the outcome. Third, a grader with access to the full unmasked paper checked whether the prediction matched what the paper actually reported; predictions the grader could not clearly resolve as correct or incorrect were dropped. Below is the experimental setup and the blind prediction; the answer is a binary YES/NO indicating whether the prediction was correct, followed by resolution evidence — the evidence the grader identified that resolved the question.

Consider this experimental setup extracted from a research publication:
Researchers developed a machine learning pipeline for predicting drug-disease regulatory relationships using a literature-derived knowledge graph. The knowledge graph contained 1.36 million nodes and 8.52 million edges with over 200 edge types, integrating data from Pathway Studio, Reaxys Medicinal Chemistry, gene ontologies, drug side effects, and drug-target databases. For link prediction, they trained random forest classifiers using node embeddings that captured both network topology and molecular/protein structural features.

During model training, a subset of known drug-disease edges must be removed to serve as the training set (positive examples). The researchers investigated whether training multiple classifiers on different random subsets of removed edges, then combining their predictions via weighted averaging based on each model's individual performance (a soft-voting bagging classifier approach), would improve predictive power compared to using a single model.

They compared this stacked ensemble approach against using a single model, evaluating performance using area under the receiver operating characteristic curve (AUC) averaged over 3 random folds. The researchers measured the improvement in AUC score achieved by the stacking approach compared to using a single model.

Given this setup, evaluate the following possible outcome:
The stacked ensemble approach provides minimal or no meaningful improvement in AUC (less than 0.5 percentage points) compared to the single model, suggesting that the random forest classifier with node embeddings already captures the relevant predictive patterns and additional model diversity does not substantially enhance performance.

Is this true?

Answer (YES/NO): YES